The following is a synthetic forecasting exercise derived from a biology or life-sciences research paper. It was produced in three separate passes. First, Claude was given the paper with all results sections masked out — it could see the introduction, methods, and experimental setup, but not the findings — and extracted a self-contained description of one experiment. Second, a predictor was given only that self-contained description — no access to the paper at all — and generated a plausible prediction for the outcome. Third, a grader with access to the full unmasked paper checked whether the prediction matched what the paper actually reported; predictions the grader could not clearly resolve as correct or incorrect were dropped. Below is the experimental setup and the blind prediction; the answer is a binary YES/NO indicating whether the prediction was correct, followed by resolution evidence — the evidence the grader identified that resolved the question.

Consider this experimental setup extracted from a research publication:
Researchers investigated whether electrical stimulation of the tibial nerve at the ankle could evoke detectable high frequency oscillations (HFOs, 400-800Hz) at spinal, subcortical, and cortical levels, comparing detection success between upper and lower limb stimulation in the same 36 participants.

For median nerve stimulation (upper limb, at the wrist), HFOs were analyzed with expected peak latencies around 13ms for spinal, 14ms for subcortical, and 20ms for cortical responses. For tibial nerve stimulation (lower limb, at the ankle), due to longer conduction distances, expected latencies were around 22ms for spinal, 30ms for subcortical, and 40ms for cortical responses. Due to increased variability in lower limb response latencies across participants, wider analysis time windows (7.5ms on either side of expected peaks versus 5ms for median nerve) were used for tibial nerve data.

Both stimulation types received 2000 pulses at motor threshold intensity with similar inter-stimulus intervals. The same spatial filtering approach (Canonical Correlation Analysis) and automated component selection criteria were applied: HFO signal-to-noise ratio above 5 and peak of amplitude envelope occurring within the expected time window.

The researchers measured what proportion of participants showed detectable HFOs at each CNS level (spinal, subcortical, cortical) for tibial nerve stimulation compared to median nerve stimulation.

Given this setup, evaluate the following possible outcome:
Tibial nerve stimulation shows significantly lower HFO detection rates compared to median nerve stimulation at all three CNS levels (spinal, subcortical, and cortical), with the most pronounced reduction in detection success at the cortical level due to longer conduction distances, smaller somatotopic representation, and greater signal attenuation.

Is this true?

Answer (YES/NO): NO